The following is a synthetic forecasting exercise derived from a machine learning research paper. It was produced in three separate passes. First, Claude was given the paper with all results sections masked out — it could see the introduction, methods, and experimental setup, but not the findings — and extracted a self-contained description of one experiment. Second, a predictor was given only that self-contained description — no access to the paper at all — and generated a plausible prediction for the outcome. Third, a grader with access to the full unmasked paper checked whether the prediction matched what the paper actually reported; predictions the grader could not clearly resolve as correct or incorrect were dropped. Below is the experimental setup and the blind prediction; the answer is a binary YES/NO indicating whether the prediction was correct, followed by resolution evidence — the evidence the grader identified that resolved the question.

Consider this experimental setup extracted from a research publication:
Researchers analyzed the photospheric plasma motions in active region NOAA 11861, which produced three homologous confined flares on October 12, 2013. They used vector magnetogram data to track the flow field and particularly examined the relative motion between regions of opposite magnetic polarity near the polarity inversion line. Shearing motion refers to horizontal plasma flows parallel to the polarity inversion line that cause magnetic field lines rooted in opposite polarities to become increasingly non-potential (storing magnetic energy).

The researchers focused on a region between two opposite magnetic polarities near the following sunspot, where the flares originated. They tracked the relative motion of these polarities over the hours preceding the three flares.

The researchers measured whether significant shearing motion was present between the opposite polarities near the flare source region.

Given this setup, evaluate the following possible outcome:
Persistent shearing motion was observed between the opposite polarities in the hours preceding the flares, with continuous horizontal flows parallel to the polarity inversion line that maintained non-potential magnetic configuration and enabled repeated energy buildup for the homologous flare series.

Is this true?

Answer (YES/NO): YES